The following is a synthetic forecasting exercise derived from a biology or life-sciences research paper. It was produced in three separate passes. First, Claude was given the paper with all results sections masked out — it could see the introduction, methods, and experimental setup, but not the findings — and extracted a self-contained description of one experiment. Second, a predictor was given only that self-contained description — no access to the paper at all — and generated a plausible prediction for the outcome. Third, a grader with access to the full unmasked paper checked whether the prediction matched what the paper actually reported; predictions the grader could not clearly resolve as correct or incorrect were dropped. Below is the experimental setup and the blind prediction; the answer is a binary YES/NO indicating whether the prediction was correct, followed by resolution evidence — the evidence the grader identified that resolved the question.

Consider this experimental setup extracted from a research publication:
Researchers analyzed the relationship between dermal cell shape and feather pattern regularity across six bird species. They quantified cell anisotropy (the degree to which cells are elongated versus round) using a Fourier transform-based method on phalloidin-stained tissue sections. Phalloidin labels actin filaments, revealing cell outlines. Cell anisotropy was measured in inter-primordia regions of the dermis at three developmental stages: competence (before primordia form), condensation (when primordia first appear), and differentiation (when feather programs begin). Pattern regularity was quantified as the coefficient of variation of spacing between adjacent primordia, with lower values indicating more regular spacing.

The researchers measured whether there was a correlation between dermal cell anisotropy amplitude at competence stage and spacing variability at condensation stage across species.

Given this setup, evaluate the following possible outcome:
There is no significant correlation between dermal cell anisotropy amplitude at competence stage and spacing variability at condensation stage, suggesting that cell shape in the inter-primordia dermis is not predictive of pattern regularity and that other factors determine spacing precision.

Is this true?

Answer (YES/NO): NO